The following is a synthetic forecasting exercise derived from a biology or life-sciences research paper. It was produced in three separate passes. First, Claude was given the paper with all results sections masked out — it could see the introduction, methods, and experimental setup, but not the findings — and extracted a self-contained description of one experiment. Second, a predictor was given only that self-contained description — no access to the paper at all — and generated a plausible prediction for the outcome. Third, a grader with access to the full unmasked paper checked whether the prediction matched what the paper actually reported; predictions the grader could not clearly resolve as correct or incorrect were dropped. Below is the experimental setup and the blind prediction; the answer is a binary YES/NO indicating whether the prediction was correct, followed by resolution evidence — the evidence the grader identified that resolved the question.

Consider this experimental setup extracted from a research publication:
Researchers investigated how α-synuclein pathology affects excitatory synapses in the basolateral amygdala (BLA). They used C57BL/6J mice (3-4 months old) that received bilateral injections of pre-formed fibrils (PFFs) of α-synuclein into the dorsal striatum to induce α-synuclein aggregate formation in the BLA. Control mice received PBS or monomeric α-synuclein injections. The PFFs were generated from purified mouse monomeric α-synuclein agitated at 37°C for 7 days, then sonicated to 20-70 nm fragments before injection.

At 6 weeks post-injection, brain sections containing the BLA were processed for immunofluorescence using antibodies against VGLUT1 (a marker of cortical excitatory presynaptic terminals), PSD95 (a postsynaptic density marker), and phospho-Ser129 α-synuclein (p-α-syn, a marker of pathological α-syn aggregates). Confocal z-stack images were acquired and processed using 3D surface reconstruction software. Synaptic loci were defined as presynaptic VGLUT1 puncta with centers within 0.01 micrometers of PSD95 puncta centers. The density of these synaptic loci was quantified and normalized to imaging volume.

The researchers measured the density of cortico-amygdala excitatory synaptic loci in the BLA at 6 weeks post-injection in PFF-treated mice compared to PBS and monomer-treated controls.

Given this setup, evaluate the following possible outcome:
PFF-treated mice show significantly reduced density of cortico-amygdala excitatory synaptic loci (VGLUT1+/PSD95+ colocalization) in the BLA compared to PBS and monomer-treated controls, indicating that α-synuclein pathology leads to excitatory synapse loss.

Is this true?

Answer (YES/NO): NO